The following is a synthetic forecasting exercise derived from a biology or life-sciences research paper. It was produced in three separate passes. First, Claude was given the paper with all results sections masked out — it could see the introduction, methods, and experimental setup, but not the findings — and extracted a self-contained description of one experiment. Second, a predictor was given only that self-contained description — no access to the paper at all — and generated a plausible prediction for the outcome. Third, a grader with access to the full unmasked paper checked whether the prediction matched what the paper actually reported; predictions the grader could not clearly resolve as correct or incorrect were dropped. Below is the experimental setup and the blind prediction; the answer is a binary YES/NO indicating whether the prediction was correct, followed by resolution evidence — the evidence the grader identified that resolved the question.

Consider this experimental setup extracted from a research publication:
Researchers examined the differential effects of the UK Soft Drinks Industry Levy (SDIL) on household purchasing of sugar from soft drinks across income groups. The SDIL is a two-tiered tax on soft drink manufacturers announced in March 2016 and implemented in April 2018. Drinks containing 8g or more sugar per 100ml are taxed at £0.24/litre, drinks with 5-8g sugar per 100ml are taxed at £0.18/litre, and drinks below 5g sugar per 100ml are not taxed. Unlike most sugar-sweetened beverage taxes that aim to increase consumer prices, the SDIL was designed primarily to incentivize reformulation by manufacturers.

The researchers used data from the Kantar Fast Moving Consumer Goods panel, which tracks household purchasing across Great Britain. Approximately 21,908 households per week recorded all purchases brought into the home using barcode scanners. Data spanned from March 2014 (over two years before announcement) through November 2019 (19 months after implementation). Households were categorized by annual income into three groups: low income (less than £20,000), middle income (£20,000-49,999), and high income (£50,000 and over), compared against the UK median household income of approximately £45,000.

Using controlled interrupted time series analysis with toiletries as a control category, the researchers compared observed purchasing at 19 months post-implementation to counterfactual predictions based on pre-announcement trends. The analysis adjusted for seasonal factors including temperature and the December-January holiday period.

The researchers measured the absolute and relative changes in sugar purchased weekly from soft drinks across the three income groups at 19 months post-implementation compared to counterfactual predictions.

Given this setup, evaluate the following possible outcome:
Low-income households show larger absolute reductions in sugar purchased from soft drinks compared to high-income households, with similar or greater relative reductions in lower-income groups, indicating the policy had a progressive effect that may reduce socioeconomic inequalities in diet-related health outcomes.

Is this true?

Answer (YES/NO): YES